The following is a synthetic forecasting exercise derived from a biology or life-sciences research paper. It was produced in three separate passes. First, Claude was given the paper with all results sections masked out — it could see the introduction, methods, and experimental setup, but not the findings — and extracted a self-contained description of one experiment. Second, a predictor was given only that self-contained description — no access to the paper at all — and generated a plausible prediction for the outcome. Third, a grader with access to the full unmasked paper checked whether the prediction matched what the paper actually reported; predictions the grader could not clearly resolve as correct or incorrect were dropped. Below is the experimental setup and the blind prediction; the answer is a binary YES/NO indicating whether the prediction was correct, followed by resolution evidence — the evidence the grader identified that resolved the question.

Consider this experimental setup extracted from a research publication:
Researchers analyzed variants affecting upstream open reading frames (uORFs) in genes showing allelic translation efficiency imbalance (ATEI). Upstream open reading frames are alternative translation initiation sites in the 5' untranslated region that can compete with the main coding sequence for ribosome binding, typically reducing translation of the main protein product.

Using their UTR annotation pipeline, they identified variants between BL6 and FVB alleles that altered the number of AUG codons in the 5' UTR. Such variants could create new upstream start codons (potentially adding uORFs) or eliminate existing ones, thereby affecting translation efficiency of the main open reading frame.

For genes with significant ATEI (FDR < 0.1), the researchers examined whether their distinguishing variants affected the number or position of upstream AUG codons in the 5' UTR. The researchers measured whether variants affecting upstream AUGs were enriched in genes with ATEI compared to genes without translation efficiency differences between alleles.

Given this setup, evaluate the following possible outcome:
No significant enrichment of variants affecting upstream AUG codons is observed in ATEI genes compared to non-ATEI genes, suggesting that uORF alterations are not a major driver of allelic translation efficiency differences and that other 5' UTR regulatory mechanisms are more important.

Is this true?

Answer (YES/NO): NO